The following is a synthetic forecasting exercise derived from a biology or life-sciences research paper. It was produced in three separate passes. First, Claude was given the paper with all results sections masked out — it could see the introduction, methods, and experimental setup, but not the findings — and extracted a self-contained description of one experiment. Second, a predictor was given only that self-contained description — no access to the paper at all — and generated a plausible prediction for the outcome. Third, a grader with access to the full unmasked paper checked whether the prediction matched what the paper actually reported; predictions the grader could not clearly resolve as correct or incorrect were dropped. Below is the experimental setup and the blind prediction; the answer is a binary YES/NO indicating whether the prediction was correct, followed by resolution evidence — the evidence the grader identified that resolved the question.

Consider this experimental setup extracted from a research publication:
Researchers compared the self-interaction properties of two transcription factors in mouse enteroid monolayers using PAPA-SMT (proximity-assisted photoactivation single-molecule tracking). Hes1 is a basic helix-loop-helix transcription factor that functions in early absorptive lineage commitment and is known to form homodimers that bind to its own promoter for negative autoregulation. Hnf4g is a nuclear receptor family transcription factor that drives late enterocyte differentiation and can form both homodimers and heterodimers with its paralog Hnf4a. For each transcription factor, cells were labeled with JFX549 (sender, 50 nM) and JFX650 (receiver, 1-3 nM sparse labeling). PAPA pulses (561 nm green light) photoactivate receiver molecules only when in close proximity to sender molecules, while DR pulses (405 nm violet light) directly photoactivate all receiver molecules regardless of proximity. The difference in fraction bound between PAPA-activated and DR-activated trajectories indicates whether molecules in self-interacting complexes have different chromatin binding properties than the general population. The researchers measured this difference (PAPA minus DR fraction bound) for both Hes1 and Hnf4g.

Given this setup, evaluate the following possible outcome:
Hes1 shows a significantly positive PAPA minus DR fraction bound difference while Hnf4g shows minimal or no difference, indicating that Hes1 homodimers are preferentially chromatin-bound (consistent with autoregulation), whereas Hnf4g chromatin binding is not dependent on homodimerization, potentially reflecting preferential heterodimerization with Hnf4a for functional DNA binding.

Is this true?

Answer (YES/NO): NO